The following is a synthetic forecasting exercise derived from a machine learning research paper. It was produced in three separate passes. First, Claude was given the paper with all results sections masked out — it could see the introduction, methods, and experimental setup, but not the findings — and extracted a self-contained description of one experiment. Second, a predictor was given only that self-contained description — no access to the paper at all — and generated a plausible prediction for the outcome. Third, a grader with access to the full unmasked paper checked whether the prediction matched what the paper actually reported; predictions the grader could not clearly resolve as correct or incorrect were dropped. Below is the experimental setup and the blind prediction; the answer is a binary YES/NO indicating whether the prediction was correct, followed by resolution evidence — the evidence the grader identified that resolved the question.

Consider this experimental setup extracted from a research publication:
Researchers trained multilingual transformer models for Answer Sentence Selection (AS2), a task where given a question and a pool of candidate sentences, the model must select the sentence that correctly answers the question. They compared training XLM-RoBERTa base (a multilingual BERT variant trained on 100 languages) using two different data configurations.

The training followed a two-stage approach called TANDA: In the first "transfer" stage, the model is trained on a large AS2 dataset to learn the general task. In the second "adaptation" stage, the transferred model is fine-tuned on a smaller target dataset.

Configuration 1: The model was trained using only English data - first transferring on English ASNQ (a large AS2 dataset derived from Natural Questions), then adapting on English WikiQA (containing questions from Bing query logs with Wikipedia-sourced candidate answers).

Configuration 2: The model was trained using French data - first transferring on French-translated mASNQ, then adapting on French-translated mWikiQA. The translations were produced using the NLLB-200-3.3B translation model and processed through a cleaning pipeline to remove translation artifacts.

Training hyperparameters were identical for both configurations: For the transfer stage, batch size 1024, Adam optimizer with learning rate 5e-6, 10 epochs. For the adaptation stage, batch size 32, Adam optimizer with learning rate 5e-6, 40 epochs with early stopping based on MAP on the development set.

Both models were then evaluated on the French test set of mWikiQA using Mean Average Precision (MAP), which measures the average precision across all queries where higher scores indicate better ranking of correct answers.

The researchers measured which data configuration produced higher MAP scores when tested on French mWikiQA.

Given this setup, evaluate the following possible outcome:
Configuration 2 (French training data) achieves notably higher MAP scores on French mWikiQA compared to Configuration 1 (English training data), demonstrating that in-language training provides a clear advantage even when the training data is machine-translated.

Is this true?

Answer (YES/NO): YES